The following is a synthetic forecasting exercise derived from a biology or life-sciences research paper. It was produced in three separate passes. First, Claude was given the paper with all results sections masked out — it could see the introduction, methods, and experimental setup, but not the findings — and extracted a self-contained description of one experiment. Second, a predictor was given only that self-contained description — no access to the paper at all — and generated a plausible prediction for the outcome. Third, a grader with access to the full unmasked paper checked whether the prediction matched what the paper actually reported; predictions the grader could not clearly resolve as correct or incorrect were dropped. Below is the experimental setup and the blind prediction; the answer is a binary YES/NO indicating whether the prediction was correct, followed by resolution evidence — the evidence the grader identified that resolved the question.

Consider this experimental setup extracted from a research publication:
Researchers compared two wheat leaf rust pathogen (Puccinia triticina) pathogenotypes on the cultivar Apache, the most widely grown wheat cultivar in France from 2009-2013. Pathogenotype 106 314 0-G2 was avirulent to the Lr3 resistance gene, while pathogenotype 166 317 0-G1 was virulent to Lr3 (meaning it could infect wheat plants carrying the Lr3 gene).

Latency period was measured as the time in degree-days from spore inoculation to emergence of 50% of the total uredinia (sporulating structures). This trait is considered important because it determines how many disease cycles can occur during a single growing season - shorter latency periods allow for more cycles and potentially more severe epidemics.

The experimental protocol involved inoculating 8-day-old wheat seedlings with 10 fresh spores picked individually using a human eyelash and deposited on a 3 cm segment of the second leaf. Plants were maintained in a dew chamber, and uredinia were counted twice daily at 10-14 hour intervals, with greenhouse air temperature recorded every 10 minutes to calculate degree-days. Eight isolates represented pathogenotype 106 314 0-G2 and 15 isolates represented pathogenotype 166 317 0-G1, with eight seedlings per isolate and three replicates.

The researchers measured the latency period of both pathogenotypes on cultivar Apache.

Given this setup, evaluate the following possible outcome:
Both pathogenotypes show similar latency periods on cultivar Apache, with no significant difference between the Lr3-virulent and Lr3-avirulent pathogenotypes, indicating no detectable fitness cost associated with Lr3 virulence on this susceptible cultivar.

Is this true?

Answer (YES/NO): NO